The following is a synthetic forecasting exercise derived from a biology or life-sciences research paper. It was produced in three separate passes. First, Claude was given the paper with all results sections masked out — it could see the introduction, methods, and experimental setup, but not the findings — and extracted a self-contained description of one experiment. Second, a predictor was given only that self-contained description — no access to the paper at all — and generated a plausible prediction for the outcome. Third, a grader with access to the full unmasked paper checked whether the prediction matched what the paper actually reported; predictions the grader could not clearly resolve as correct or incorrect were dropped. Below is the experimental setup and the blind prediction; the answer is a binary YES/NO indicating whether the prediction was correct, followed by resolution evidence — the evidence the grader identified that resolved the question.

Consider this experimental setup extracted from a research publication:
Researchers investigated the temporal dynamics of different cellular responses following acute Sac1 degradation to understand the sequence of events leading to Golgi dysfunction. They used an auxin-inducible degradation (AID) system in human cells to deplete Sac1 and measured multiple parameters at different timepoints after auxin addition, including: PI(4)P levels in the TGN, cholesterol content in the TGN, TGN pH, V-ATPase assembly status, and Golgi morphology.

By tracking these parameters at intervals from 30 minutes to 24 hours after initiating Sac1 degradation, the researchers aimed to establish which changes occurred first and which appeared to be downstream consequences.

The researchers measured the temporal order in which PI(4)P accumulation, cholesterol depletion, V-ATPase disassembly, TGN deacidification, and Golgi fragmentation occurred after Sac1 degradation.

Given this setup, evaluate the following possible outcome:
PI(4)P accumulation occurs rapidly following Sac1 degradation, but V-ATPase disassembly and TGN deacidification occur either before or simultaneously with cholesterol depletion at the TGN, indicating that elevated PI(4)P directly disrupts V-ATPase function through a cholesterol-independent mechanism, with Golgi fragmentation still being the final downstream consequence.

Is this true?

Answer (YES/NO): NO